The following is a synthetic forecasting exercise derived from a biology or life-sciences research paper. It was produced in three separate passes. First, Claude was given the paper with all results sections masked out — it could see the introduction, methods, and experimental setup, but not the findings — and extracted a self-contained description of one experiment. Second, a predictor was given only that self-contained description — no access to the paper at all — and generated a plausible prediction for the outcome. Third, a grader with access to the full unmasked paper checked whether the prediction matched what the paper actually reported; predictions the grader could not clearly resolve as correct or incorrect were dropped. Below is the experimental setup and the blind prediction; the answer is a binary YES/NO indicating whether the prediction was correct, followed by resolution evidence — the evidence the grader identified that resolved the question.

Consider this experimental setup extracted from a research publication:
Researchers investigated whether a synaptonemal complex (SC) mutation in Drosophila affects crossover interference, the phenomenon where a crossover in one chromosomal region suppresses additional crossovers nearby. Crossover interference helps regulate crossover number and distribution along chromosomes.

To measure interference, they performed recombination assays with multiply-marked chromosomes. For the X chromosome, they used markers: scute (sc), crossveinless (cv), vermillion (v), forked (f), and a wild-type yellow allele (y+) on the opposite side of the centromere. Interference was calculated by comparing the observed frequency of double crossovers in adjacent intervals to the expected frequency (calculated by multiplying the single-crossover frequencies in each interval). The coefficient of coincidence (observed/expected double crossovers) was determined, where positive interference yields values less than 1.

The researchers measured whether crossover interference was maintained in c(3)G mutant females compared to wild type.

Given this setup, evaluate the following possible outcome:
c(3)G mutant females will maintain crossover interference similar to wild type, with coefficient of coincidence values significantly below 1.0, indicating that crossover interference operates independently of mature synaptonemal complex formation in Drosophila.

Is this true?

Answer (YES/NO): NO